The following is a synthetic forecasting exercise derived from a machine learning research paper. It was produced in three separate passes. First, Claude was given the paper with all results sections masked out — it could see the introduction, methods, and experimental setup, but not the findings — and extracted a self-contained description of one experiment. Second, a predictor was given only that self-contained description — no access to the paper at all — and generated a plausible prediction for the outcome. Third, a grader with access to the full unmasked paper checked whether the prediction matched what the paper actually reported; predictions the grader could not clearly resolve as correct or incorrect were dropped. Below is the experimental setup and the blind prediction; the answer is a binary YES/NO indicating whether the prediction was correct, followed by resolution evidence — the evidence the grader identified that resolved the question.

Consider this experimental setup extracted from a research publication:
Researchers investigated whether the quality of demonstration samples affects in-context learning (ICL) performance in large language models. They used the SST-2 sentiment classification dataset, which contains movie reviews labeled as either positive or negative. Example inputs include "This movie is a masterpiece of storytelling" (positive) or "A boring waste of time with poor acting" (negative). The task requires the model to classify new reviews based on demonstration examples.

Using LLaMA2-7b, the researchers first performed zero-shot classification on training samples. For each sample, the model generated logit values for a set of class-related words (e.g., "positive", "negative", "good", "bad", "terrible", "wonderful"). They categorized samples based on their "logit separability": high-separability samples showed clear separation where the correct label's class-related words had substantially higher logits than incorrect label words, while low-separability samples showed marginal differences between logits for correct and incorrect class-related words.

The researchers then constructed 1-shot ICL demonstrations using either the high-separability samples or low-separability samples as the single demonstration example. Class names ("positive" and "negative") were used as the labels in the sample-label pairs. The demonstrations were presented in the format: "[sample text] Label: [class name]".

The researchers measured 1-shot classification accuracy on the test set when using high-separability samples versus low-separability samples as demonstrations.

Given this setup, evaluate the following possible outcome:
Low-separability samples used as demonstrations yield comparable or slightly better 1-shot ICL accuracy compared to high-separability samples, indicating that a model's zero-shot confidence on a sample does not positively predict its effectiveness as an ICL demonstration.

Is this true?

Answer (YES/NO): NO